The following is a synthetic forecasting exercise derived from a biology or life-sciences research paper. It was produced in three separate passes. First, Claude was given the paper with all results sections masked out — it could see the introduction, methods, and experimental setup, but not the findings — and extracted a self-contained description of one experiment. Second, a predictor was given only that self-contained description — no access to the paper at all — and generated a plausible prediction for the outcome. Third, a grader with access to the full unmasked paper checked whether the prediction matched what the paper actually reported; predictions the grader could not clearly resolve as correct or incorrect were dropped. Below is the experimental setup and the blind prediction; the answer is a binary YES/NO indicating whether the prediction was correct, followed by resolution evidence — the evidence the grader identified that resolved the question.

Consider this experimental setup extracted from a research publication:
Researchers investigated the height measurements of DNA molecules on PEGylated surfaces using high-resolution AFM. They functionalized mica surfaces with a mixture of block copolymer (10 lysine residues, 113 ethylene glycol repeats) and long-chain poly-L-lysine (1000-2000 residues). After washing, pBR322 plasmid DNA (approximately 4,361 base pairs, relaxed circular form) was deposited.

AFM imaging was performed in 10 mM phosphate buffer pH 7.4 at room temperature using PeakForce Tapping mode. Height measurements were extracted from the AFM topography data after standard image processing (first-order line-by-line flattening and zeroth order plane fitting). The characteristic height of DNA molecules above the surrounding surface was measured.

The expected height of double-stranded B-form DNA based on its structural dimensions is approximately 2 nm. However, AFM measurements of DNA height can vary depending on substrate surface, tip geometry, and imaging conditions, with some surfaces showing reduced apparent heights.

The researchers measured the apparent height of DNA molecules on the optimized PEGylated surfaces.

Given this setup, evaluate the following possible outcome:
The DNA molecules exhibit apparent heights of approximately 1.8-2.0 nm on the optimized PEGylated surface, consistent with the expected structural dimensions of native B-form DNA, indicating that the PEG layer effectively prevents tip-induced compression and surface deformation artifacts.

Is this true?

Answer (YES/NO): YES